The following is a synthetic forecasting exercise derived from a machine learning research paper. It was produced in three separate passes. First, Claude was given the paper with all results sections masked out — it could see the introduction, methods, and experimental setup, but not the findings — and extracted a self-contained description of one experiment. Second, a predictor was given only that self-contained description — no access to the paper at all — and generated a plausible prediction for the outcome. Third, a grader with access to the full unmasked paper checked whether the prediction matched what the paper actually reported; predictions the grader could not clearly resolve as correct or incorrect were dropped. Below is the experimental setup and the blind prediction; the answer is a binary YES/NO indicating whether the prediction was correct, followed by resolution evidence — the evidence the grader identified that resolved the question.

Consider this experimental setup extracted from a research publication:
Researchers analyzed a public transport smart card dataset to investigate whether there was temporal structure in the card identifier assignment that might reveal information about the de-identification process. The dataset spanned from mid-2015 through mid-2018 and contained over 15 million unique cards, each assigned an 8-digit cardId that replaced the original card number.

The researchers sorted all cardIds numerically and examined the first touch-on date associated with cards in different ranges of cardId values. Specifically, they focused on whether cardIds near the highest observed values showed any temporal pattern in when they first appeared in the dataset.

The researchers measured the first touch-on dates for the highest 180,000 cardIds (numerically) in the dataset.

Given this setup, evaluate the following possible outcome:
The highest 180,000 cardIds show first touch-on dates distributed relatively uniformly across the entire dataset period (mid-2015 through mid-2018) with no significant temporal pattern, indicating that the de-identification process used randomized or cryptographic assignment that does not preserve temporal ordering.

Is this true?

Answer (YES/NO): NO